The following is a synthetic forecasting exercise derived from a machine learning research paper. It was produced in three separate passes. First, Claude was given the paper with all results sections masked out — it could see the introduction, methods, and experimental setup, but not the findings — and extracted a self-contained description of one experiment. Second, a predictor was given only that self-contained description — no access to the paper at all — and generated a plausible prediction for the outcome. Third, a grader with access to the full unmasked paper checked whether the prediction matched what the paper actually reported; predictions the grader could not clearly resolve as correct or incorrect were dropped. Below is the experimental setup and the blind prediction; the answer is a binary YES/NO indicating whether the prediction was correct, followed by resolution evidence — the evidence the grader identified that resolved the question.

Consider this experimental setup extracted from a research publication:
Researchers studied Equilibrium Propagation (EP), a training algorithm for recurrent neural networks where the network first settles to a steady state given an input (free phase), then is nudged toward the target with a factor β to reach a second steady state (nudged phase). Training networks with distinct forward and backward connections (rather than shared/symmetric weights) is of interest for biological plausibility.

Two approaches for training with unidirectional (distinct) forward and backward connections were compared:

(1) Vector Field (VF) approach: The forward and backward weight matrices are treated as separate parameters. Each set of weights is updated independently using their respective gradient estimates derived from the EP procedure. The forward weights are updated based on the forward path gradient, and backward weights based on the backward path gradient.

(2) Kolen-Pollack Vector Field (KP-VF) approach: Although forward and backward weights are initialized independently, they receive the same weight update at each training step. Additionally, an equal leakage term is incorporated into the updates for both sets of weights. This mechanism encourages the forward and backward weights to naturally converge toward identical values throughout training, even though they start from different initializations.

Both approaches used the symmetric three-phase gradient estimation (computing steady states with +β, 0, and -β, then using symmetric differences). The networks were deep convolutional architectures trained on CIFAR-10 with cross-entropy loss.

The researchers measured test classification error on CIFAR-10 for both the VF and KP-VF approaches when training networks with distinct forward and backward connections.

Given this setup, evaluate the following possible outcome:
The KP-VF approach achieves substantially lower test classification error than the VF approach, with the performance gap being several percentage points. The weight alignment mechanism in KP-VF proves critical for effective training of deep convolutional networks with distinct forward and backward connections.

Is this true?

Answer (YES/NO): YES